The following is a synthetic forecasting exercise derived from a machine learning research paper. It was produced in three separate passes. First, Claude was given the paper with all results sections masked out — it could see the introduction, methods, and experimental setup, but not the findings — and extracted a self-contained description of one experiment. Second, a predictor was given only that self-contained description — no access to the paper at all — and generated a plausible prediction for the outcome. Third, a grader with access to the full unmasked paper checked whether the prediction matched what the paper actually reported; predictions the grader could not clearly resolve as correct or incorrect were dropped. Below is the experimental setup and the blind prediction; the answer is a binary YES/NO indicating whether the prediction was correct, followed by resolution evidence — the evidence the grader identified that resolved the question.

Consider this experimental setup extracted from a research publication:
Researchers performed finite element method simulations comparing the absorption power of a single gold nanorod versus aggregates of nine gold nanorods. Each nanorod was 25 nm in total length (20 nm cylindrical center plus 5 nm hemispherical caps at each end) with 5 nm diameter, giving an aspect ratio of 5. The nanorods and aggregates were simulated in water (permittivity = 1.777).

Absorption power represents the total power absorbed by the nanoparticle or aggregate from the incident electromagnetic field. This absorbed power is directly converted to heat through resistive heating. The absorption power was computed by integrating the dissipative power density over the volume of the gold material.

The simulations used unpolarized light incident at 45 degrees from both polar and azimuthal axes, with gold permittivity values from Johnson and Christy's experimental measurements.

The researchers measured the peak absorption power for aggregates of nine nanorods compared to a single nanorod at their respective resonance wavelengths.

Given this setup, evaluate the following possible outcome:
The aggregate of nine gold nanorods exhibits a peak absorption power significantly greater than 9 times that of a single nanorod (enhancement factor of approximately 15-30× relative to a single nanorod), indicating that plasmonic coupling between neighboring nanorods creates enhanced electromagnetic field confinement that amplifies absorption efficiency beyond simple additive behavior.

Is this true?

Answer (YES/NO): NO